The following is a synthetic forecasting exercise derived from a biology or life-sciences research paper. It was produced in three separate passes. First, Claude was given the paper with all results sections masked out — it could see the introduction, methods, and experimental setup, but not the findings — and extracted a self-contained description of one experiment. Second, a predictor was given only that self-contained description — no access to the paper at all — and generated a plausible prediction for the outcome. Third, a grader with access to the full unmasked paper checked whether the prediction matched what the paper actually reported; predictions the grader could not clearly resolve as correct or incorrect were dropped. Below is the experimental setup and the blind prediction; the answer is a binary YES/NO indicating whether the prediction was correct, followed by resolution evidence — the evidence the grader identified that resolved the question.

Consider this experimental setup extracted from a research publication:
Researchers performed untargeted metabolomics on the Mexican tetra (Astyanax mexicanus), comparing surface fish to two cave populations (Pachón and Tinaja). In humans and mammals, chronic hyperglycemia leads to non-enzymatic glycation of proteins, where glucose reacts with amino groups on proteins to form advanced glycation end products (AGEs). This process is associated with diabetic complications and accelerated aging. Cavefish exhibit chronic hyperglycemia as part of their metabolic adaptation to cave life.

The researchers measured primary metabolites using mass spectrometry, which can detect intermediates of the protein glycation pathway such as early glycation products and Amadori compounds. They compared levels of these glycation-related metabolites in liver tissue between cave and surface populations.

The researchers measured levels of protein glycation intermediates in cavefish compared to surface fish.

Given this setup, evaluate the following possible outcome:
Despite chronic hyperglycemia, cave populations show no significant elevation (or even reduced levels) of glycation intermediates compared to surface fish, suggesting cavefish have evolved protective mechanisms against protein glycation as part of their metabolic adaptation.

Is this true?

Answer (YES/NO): YES